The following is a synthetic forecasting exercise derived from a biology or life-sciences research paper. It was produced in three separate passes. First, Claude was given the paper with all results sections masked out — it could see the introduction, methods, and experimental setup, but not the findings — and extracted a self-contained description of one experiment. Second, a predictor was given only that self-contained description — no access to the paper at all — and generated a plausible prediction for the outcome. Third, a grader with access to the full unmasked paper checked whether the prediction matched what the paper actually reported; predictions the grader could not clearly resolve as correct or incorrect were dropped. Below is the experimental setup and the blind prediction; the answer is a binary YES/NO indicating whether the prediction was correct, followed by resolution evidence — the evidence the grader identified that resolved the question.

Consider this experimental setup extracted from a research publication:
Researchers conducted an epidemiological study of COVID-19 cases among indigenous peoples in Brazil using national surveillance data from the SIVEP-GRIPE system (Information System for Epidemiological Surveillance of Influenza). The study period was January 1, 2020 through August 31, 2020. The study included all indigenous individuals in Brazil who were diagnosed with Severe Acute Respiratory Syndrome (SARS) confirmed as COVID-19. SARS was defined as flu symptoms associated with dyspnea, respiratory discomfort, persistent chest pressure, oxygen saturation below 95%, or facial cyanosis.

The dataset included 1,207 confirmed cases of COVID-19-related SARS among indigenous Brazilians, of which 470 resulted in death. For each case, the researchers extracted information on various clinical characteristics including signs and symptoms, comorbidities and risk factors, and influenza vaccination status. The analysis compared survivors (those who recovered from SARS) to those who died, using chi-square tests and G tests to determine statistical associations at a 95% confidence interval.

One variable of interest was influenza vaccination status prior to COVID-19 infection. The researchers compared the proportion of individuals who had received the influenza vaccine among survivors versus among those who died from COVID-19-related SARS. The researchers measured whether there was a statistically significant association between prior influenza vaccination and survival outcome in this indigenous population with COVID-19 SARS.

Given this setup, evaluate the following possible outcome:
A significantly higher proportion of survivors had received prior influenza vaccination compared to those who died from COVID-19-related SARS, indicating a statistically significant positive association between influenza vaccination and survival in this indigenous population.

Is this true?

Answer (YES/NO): YES